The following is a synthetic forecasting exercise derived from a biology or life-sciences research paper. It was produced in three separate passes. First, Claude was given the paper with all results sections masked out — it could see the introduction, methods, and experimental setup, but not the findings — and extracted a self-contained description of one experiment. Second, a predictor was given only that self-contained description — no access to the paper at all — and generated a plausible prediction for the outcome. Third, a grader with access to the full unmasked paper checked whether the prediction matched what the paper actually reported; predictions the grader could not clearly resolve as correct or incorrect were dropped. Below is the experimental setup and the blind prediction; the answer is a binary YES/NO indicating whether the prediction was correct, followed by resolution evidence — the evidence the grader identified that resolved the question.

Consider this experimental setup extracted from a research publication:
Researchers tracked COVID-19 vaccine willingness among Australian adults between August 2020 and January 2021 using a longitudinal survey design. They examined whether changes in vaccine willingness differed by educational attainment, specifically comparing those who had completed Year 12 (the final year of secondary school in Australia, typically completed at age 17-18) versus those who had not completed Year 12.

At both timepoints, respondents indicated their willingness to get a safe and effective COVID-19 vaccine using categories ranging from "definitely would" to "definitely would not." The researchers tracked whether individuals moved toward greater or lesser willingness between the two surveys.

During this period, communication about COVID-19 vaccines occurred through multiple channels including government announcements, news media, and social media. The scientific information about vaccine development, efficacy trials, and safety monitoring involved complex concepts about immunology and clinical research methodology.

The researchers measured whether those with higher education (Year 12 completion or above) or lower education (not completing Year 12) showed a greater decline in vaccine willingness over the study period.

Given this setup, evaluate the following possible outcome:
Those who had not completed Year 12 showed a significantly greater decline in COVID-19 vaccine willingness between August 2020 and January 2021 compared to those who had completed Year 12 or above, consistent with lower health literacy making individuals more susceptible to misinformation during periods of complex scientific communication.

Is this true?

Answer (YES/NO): YES